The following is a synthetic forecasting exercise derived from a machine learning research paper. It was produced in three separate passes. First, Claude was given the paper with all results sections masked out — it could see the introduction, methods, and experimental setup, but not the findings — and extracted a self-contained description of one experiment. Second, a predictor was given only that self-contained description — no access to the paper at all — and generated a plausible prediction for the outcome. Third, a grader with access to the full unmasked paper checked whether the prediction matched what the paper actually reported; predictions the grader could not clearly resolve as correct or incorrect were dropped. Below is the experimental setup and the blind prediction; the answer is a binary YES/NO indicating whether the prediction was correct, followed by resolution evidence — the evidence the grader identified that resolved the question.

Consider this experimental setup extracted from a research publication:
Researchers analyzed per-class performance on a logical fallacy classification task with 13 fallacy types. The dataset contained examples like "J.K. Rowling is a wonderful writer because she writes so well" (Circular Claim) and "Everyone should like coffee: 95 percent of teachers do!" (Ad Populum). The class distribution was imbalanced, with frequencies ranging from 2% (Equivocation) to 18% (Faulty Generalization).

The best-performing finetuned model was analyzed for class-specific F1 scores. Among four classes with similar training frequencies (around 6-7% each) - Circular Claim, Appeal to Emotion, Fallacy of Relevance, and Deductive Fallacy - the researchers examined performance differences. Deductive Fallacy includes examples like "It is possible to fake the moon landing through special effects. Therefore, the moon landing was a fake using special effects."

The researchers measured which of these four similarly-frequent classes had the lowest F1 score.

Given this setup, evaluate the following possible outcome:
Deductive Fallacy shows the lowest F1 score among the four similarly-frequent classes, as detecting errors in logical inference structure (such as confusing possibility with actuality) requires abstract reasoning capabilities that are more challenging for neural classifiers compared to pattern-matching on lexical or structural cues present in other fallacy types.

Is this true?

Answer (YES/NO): YES